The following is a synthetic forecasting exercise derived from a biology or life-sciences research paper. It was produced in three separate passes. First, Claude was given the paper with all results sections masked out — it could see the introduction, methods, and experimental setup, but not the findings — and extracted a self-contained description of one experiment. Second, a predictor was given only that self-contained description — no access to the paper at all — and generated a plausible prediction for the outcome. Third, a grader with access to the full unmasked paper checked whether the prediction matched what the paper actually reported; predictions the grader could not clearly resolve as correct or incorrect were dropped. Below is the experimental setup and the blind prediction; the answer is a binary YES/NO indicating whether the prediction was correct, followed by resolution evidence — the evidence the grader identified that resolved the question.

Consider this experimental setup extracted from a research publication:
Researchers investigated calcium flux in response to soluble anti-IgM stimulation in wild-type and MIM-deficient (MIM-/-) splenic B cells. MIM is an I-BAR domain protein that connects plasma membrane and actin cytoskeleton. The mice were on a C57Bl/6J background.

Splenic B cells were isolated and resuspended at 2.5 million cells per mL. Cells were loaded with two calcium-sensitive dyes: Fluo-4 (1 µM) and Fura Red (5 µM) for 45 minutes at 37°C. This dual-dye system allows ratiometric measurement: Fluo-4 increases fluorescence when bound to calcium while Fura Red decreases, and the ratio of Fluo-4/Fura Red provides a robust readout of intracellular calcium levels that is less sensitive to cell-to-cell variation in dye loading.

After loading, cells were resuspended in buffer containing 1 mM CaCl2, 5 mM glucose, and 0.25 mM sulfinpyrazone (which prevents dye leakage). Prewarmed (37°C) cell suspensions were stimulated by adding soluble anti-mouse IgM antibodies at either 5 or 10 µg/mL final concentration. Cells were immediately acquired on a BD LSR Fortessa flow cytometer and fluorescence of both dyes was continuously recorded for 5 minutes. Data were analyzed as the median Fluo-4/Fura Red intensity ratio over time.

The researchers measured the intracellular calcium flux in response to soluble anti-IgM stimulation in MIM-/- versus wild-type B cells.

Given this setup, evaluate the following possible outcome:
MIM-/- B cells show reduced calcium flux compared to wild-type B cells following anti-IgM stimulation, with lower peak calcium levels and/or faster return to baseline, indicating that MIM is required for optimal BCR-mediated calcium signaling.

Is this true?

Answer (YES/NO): NO